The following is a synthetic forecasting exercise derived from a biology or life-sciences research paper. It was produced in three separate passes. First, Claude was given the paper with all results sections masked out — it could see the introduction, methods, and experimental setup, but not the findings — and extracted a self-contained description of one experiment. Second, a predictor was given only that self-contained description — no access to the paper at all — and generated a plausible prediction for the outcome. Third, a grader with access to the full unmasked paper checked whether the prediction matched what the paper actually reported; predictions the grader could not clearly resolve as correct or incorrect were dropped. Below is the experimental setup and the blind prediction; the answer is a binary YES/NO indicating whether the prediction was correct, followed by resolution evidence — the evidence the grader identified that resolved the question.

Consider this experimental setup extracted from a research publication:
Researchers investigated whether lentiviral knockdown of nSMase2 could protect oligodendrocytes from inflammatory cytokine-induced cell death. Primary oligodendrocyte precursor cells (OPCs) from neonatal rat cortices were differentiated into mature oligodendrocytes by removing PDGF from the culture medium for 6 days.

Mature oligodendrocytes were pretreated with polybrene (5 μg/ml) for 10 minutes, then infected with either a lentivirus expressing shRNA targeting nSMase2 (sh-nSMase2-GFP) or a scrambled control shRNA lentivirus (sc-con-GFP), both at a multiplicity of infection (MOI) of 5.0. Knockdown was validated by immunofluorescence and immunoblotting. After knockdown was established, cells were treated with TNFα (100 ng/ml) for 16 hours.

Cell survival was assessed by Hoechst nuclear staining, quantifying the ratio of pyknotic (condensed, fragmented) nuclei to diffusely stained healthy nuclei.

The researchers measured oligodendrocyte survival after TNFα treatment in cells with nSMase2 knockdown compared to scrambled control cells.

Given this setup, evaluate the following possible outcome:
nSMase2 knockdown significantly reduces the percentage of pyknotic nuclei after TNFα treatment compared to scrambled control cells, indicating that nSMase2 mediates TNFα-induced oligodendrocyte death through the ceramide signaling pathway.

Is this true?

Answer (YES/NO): YES